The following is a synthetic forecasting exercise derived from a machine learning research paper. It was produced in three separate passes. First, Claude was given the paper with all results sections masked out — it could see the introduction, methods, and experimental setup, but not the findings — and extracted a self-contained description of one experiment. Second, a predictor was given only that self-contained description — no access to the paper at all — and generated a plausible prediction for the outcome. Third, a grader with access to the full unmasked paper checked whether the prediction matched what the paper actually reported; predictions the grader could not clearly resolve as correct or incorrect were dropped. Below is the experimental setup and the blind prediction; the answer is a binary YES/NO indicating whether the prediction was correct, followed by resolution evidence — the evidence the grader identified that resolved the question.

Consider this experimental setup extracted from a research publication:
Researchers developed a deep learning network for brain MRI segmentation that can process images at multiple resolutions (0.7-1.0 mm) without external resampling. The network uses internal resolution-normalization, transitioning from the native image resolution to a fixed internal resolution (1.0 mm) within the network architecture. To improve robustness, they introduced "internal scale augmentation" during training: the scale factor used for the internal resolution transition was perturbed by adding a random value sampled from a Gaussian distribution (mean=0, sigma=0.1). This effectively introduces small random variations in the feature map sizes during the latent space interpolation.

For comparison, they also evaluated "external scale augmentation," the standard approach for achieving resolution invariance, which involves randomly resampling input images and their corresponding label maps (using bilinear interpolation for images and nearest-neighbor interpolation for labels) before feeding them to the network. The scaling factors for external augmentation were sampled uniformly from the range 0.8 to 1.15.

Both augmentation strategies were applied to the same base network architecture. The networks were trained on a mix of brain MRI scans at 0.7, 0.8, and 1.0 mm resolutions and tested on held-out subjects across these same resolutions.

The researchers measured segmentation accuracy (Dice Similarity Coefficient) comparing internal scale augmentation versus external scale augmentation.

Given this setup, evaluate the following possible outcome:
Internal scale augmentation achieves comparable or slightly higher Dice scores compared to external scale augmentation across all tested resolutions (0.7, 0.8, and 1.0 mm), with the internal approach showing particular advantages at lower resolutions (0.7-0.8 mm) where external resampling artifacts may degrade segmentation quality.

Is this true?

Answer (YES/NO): NO